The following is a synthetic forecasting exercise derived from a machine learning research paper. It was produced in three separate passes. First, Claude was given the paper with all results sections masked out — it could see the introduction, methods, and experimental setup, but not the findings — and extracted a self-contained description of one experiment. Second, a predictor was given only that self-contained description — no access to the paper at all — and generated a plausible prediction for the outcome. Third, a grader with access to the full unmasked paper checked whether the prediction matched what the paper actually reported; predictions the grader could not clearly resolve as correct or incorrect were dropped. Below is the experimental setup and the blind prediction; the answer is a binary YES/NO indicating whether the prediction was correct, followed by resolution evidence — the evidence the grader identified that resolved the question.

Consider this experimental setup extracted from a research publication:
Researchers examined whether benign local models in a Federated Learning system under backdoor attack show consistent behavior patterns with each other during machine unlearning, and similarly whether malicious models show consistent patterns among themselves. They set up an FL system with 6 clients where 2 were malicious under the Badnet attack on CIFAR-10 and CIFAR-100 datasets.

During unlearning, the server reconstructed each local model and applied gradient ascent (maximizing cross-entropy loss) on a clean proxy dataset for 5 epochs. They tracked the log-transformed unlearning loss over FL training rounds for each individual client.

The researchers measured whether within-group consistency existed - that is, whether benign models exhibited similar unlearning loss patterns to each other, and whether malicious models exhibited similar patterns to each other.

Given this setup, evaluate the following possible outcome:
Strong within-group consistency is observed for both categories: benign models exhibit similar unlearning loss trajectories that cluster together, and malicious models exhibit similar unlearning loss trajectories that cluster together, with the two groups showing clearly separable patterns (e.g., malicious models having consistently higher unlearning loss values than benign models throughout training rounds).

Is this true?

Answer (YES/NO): YES